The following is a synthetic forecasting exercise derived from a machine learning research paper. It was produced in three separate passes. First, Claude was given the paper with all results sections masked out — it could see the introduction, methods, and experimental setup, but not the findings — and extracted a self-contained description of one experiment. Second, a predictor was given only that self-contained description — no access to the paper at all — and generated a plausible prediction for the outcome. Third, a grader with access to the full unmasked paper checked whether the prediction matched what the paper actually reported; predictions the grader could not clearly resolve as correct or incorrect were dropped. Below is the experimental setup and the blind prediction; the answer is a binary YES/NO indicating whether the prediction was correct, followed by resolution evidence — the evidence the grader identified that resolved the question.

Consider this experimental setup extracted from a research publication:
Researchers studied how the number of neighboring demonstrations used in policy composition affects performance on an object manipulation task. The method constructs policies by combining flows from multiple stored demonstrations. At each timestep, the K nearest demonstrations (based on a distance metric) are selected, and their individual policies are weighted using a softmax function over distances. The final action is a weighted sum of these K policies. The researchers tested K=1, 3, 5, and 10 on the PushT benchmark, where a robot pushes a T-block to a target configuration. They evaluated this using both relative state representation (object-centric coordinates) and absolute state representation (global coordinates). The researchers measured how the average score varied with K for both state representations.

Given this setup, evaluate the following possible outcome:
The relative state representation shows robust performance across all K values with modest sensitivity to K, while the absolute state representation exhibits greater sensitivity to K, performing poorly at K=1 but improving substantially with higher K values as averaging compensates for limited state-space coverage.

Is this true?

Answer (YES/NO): NO